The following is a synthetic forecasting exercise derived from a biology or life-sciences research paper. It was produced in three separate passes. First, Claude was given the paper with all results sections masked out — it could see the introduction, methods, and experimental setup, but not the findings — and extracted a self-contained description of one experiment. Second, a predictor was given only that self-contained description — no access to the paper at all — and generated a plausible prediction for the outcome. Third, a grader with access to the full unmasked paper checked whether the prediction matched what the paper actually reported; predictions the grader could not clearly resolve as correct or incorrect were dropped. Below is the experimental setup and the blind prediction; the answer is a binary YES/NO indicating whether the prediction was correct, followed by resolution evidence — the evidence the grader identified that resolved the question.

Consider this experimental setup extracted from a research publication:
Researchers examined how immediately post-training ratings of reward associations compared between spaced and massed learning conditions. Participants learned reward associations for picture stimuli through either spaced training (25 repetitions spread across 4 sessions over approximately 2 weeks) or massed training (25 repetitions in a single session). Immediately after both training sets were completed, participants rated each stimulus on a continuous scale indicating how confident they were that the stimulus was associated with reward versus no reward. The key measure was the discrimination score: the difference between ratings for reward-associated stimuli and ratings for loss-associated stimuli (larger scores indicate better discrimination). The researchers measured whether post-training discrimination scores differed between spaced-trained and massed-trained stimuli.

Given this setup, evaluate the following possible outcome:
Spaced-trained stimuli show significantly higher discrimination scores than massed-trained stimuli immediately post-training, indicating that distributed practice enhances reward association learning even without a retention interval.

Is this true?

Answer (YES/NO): NO